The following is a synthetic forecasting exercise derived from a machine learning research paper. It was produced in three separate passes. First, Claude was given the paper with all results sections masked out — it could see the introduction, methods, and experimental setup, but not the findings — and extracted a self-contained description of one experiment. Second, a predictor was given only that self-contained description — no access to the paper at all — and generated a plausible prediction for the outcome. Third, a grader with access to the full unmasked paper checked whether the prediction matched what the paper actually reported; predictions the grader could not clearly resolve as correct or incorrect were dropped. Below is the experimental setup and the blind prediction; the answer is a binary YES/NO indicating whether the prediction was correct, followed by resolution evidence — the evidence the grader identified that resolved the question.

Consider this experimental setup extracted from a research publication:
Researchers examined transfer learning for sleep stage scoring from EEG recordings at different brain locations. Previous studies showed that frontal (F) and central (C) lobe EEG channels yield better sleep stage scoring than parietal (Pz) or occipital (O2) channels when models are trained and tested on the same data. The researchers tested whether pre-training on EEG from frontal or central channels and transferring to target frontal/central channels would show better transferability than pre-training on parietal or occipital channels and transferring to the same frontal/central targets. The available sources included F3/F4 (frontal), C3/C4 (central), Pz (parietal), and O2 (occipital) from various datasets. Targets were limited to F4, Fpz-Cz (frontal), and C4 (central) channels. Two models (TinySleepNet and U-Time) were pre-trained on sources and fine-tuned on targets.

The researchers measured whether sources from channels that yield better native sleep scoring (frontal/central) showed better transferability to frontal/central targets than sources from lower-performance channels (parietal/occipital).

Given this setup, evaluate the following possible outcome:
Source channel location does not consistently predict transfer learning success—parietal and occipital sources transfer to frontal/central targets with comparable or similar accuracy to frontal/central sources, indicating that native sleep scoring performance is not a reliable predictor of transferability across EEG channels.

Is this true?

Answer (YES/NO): NO